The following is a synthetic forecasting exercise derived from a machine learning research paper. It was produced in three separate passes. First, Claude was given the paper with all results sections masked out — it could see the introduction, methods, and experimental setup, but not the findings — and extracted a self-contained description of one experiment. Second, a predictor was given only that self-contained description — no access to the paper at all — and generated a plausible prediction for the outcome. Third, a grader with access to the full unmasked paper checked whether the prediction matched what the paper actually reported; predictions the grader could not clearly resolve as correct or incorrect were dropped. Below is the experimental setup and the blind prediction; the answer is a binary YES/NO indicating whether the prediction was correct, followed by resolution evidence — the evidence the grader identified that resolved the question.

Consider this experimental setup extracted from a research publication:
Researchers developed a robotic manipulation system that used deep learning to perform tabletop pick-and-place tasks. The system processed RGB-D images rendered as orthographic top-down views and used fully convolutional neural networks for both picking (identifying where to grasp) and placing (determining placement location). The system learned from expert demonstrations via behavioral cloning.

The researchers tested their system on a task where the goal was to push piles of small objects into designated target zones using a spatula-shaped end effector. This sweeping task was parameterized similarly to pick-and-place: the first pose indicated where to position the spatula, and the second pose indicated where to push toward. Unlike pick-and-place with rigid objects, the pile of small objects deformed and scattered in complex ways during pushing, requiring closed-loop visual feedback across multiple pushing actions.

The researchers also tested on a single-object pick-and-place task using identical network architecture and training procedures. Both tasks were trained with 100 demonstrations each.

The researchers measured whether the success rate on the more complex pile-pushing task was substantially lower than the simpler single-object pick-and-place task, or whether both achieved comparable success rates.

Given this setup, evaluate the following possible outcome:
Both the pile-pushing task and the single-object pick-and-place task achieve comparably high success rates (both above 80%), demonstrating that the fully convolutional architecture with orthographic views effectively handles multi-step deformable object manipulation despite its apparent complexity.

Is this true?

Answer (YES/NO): NO